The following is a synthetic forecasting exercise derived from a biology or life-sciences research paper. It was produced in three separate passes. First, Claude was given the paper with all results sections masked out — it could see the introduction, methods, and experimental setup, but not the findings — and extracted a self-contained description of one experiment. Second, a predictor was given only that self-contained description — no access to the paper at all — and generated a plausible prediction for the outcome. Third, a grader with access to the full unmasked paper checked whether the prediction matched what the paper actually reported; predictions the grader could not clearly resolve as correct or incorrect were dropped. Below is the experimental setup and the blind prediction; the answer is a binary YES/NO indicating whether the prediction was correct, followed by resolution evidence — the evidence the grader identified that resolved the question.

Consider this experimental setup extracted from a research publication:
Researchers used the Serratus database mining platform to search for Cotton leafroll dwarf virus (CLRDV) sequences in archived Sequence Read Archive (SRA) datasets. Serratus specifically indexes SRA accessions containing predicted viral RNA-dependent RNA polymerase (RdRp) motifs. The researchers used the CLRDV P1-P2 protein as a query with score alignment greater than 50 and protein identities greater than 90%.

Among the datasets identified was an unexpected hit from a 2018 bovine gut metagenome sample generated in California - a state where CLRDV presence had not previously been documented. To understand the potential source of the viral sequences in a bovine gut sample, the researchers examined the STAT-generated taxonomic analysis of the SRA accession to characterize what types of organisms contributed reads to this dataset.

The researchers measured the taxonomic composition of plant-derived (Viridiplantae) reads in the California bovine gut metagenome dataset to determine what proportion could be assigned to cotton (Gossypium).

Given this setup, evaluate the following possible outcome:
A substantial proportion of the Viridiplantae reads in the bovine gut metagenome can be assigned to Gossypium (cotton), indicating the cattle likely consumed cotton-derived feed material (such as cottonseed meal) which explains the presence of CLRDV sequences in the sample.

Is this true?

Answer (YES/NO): NO